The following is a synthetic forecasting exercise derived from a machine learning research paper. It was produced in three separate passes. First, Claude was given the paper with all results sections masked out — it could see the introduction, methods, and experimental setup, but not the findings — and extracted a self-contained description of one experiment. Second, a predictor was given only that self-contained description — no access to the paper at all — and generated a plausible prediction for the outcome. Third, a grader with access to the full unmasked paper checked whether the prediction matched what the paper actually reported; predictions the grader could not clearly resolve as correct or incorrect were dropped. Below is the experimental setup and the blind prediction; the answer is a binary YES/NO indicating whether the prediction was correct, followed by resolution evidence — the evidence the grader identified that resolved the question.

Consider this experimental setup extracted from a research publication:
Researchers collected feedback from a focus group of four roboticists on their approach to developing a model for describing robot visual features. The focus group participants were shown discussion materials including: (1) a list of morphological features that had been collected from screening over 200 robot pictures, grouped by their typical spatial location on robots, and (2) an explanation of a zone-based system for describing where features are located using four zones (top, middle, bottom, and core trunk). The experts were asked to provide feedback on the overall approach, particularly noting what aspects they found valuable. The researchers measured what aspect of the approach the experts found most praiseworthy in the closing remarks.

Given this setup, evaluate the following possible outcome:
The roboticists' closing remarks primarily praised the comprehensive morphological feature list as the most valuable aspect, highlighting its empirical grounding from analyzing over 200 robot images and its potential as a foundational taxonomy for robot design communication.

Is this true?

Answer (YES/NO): NO